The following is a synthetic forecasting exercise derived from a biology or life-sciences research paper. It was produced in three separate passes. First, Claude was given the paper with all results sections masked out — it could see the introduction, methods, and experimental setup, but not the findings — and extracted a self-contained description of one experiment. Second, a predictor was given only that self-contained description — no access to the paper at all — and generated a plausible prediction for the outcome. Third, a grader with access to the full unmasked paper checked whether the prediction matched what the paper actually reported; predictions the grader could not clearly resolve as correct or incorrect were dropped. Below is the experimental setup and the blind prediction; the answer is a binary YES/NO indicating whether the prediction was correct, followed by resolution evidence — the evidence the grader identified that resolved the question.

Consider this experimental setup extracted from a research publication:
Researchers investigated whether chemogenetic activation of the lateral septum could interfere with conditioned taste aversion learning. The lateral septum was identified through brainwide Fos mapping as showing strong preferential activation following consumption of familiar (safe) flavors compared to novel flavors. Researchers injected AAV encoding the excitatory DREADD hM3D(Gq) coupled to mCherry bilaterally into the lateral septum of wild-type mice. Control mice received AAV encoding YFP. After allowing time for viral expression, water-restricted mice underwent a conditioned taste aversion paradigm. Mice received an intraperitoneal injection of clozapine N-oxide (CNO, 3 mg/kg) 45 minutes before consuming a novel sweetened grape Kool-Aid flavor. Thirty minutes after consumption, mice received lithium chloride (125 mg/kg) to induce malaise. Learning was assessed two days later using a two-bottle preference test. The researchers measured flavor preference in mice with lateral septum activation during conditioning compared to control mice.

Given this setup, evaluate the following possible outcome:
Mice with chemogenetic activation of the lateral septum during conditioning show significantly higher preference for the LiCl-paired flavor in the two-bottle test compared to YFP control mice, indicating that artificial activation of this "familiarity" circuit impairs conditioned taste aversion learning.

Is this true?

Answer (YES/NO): YES